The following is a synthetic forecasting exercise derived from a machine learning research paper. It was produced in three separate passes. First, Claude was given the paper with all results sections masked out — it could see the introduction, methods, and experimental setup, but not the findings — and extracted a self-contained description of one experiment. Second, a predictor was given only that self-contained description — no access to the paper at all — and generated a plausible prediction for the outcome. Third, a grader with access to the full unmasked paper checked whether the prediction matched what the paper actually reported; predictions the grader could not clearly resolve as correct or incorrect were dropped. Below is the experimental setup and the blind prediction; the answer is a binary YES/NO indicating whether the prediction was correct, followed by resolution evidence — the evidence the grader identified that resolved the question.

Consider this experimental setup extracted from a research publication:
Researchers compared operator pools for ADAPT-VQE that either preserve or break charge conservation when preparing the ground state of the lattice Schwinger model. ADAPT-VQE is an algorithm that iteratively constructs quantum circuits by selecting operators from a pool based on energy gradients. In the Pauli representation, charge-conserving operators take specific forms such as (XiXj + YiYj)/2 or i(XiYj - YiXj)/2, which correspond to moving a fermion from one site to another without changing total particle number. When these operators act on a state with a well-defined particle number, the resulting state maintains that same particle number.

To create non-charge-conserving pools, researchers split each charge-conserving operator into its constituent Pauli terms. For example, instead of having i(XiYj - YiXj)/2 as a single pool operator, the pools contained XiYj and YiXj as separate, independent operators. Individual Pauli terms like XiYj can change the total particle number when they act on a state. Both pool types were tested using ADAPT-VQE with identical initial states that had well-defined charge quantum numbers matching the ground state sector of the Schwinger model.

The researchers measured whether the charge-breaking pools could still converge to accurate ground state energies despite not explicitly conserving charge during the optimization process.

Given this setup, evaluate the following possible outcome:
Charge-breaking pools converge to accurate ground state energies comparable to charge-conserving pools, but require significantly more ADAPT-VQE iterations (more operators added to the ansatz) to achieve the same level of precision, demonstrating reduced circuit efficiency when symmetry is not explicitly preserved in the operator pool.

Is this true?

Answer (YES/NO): NO